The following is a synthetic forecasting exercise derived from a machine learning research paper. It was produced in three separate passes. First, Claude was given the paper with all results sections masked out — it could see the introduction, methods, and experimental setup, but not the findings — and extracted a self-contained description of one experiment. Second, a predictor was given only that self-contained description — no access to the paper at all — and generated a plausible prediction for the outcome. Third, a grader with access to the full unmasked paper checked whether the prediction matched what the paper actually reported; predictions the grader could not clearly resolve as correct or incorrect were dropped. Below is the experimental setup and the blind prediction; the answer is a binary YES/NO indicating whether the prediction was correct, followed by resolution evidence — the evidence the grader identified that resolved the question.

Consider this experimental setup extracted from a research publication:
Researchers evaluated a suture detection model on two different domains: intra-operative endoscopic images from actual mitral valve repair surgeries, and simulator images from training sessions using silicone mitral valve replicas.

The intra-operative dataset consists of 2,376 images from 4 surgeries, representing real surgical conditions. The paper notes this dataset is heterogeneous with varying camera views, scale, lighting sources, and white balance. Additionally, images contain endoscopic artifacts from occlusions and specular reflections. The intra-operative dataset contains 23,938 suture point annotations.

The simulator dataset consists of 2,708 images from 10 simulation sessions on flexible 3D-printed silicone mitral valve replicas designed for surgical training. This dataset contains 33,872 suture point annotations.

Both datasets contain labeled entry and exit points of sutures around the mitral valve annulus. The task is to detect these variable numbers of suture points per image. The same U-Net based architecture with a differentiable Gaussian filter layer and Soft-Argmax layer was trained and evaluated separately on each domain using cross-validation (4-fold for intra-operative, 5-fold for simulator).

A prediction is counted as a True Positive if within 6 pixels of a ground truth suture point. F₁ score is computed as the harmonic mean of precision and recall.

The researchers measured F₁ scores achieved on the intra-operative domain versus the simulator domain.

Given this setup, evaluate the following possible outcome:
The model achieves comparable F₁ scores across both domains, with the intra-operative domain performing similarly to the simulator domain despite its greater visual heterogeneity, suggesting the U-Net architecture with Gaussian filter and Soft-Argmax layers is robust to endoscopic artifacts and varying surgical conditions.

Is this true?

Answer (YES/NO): NO